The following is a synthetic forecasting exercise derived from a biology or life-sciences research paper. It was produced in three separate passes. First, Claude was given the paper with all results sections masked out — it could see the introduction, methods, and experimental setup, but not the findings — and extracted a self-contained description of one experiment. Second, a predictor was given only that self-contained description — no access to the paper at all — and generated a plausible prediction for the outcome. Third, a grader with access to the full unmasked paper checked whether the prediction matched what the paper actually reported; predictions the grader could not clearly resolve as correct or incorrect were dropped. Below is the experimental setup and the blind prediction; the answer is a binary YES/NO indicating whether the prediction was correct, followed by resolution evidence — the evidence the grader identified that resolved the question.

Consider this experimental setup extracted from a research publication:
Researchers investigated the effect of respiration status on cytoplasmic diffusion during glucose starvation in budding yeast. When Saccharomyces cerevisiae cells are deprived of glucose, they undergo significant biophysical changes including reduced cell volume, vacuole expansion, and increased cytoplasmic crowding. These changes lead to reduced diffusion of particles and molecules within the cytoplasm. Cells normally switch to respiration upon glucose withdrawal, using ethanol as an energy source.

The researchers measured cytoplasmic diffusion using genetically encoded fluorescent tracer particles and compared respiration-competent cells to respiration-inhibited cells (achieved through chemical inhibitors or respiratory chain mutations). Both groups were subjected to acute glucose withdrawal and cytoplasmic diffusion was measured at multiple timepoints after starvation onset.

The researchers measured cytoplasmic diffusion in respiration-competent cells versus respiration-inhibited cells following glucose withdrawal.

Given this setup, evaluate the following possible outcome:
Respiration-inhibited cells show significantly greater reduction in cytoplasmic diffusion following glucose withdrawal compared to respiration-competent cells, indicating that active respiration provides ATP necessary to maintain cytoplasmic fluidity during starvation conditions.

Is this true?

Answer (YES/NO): NO